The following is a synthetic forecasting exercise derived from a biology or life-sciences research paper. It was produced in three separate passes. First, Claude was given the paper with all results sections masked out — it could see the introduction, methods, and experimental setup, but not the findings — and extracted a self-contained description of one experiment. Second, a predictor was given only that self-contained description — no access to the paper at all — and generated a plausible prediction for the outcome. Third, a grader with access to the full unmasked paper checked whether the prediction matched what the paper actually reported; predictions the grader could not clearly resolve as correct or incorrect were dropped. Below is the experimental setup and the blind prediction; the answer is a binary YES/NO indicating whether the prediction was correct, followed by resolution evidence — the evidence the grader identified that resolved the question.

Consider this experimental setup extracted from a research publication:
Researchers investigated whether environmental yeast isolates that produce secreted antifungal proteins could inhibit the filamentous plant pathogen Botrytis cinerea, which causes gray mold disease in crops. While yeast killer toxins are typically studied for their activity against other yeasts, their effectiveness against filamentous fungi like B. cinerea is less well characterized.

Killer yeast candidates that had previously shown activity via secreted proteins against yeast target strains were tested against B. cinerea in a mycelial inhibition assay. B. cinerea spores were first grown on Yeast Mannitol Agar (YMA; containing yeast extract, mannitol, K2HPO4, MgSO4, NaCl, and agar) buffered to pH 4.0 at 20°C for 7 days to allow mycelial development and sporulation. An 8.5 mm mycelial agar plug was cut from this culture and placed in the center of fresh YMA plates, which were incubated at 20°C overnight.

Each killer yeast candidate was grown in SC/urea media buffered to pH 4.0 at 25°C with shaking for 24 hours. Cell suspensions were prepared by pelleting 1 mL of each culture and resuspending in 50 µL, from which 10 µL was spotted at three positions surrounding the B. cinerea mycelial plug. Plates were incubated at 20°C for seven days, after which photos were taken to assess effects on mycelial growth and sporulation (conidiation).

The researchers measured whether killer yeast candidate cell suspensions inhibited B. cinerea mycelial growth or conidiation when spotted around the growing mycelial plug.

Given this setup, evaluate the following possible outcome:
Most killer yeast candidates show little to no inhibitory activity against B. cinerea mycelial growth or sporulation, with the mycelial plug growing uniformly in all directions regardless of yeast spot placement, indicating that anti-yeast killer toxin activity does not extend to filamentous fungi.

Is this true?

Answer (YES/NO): NO